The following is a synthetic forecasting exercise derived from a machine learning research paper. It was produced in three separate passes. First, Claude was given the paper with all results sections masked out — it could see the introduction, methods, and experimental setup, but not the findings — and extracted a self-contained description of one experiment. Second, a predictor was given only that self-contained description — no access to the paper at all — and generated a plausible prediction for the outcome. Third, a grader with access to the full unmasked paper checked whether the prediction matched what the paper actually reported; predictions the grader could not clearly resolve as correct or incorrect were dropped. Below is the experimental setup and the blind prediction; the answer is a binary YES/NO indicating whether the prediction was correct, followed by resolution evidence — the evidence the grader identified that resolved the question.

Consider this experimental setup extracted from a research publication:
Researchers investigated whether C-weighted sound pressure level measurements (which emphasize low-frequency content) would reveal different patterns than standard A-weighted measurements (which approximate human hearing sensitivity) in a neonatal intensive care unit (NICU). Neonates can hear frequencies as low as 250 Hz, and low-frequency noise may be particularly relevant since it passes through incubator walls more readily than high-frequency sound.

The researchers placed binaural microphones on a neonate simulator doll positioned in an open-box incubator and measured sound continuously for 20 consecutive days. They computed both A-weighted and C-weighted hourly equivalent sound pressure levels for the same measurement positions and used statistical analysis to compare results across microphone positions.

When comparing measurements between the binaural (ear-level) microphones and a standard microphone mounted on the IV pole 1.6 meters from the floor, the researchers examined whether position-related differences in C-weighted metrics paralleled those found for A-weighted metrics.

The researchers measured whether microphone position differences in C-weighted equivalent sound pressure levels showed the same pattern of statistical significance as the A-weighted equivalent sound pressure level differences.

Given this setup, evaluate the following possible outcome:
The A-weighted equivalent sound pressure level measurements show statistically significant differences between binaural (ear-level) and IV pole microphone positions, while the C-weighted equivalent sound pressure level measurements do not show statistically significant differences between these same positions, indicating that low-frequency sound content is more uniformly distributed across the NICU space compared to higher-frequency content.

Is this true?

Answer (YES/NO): NO